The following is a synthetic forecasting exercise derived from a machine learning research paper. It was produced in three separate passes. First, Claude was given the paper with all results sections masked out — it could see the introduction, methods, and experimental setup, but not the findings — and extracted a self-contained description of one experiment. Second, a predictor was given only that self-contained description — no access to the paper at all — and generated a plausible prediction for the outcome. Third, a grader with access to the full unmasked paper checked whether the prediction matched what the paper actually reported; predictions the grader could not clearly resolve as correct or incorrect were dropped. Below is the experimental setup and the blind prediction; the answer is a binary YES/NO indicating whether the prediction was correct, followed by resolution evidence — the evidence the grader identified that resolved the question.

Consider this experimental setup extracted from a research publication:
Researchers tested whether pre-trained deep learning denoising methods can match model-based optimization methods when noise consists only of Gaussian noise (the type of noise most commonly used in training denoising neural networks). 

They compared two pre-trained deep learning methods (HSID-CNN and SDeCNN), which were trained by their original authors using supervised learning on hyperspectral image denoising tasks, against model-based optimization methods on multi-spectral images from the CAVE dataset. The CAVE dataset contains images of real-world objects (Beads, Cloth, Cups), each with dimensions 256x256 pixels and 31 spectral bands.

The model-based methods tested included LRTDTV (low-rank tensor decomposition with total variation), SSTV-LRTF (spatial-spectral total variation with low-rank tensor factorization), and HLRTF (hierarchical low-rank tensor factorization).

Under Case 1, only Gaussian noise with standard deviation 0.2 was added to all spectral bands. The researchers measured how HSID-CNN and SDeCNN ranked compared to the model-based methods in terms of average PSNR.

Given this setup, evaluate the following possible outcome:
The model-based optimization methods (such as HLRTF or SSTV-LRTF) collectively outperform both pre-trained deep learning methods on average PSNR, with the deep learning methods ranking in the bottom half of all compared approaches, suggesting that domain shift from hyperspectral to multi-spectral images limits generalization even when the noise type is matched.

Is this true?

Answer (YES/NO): NO